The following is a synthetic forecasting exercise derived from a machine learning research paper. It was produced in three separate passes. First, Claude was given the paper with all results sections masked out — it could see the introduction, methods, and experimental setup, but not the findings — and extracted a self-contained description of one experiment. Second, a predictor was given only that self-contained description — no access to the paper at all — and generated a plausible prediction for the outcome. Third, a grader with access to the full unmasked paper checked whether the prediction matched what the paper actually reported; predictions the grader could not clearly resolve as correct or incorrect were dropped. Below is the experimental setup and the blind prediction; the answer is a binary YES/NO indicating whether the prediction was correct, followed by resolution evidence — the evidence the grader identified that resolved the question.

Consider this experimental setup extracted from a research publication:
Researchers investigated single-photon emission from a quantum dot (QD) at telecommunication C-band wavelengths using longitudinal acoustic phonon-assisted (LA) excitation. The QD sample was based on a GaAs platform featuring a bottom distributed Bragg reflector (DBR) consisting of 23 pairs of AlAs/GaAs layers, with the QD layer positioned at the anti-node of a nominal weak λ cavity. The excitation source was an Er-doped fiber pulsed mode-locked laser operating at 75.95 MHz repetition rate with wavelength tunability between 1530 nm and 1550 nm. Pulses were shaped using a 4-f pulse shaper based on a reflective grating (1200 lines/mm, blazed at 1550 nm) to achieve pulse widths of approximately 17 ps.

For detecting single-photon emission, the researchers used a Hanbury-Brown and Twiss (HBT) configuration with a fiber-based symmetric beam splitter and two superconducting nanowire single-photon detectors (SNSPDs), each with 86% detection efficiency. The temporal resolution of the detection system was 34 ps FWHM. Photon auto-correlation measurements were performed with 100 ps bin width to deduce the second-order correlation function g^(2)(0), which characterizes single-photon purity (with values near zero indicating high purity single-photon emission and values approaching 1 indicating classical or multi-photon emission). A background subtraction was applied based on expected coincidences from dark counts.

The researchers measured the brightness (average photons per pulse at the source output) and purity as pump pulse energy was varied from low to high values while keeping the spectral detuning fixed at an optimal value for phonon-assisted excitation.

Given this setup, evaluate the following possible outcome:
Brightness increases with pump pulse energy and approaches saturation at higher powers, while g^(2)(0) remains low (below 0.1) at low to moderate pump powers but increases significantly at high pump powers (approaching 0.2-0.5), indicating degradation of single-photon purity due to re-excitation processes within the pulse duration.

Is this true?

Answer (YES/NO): NO